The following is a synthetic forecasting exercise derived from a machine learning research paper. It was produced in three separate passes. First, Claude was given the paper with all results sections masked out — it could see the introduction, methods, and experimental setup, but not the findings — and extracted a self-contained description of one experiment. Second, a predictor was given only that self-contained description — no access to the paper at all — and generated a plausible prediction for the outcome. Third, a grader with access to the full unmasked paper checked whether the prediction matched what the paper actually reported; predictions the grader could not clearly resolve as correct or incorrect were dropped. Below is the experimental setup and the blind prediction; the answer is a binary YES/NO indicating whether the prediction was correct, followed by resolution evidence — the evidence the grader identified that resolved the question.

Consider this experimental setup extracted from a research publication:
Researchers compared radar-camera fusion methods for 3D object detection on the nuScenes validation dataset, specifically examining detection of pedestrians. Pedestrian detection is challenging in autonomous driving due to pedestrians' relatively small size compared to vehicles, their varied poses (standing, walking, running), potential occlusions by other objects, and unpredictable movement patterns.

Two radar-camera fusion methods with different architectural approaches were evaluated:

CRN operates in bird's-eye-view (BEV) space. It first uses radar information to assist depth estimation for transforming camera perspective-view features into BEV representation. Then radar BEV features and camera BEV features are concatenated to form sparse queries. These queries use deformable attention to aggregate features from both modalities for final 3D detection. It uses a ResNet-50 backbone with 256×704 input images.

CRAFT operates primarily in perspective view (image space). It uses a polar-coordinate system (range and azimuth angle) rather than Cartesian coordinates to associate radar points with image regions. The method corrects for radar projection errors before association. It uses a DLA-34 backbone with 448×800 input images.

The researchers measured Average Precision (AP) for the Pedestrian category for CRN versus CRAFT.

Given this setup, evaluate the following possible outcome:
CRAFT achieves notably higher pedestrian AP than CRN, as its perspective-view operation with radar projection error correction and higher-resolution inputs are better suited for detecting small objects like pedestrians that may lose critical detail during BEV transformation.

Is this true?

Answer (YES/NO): NO